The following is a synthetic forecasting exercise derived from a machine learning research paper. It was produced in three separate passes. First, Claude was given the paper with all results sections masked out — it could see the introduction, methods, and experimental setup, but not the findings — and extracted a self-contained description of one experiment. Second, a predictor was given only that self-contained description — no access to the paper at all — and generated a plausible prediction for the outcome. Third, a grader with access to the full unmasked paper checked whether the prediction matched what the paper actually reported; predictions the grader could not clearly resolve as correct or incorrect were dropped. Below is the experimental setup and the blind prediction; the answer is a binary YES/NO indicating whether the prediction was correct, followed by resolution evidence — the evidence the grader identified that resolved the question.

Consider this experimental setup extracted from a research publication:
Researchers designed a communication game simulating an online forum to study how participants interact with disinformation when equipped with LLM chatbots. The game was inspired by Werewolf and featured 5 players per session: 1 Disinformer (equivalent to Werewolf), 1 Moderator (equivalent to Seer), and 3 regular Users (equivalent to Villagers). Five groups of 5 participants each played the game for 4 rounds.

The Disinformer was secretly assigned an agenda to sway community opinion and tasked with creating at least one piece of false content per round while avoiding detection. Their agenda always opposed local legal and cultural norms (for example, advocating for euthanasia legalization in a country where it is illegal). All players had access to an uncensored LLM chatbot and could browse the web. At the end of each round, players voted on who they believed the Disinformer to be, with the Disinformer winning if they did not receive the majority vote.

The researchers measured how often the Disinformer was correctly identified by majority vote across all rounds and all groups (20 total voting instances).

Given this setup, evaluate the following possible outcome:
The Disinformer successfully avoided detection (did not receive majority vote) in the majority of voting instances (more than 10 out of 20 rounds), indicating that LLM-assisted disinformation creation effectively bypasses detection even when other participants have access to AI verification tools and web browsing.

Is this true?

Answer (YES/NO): YES